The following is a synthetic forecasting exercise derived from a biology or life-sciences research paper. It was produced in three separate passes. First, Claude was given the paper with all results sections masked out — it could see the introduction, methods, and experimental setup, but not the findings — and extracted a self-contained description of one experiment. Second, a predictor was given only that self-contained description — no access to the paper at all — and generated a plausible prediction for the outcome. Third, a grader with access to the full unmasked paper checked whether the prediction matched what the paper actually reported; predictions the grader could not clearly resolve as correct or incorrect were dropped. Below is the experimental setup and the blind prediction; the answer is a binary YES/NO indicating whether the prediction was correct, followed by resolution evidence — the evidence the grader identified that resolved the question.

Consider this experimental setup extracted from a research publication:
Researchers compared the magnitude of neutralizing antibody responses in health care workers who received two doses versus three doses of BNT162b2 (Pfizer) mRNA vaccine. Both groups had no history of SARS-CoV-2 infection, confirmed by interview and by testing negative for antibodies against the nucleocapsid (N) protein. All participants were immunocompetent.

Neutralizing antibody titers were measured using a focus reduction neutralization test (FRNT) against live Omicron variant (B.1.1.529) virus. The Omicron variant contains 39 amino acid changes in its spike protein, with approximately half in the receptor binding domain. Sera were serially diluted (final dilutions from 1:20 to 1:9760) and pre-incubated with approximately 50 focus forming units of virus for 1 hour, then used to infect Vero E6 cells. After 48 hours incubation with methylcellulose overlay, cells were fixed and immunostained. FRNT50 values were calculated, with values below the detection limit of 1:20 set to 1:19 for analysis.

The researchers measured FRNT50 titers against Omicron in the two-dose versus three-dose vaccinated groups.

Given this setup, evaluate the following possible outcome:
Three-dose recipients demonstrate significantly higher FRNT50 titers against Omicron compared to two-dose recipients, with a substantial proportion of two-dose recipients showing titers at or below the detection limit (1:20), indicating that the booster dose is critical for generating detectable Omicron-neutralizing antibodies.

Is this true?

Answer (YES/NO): YES